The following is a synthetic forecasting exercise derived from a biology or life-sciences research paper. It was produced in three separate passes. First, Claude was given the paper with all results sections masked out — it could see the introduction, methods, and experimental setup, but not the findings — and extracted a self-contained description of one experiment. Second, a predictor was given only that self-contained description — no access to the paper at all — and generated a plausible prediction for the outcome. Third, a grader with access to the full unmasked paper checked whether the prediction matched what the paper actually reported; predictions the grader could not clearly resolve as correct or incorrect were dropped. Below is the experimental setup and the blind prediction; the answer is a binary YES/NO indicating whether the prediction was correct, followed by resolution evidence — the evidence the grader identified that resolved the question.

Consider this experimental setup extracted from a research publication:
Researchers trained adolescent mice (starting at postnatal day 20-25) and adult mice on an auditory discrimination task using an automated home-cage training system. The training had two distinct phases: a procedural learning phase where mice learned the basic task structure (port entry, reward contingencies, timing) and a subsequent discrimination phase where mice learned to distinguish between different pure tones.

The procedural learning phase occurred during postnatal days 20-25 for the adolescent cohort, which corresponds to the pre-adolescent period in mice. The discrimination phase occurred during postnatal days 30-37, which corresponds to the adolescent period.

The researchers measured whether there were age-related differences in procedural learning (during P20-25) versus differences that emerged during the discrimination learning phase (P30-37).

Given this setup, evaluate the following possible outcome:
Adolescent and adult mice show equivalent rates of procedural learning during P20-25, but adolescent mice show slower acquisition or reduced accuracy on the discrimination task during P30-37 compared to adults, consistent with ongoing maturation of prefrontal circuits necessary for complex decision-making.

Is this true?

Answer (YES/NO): YES